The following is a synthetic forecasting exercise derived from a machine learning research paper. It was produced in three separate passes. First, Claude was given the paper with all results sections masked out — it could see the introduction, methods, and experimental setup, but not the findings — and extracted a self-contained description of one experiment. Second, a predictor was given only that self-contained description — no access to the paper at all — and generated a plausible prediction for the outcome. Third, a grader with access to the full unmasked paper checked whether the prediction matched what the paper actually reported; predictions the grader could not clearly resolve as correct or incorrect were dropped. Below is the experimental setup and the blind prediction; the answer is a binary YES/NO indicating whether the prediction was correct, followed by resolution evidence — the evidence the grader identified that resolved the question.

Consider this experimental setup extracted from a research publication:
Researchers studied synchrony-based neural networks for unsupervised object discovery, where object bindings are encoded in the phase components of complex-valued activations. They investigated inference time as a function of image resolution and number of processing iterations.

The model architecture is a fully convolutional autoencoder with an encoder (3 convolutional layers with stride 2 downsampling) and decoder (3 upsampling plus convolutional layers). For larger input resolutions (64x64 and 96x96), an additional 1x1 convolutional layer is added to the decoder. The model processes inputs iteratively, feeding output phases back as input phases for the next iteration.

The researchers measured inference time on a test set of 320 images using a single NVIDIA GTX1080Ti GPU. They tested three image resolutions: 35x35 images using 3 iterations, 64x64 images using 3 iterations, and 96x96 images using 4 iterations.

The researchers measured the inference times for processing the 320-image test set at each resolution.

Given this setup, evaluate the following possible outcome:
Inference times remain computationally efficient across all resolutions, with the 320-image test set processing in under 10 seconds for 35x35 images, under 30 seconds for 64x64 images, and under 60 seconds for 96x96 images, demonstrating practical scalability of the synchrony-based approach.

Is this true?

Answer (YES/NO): NO